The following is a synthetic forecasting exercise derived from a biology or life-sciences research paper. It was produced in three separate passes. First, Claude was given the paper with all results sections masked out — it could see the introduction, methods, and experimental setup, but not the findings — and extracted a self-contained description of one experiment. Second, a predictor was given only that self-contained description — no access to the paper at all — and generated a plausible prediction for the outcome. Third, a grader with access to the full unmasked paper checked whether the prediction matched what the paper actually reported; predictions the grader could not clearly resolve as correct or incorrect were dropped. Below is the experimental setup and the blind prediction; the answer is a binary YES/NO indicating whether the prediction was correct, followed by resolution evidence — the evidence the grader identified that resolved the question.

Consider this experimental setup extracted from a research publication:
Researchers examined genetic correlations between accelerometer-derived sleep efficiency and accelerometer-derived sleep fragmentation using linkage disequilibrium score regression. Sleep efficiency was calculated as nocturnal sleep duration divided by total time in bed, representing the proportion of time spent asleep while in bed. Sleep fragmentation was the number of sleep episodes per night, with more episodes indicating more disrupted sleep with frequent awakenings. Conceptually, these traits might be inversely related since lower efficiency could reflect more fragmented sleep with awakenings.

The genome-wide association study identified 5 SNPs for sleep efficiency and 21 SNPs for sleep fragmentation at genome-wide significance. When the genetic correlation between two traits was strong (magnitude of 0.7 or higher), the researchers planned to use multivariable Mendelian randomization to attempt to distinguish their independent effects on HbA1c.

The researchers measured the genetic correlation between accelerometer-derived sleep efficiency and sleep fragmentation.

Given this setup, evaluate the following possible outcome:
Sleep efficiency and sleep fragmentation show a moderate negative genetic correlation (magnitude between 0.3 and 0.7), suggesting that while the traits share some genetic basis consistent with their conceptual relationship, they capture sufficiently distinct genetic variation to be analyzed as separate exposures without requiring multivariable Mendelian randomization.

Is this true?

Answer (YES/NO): YES